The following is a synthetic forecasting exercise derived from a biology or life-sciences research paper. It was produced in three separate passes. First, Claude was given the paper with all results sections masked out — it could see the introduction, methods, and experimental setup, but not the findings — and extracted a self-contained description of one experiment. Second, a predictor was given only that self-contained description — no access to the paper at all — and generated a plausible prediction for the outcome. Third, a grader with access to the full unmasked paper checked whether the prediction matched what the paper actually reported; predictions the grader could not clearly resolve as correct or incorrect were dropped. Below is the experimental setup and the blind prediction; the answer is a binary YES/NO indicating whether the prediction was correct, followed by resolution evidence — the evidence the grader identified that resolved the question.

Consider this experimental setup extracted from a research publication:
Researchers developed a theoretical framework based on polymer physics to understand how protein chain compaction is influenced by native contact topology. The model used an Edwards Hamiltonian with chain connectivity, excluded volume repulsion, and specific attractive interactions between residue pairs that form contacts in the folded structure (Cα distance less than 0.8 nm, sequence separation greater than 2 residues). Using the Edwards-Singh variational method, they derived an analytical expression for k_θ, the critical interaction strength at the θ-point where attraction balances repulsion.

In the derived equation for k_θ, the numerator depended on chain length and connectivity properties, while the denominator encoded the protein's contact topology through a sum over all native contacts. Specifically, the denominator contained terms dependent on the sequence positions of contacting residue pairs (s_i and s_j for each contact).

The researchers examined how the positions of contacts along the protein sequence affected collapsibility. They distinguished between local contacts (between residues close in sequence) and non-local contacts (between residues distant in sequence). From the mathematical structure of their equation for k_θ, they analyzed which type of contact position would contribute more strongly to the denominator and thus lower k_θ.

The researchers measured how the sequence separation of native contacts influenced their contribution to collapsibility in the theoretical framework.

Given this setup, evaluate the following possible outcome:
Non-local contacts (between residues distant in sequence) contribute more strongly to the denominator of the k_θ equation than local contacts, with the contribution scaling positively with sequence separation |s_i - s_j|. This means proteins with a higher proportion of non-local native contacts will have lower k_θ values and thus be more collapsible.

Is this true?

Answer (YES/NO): NO